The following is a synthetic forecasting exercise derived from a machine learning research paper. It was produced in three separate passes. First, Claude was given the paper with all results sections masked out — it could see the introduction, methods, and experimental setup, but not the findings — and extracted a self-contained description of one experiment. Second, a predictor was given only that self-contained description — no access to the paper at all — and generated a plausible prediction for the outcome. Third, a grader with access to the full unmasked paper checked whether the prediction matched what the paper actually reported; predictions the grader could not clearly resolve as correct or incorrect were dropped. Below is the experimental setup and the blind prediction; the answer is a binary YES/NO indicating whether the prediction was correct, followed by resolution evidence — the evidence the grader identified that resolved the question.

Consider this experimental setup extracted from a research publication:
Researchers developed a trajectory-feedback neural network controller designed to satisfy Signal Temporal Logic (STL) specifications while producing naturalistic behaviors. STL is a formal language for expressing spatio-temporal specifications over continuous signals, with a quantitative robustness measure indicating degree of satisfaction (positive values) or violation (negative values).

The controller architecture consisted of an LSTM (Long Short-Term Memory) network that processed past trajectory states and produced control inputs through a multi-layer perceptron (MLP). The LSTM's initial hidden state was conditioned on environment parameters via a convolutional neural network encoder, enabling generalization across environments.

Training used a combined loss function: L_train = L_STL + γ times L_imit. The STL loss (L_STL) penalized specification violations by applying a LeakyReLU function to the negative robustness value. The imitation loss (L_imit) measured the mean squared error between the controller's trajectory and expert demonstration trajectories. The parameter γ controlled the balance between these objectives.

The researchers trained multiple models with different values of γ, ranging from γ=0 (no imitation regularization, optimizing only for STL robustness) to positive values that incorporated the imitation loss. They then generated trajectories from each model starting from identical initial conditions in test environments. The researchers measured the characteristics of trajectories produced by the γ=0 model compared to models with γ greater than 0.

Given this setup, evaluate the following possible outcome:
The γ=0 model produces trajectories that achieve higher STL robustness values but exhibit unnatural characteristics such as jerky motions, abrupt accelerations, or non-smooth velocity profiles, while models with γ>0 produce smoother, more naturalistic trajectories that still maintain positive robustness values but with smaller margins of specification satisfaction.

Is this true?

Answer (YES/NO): NO